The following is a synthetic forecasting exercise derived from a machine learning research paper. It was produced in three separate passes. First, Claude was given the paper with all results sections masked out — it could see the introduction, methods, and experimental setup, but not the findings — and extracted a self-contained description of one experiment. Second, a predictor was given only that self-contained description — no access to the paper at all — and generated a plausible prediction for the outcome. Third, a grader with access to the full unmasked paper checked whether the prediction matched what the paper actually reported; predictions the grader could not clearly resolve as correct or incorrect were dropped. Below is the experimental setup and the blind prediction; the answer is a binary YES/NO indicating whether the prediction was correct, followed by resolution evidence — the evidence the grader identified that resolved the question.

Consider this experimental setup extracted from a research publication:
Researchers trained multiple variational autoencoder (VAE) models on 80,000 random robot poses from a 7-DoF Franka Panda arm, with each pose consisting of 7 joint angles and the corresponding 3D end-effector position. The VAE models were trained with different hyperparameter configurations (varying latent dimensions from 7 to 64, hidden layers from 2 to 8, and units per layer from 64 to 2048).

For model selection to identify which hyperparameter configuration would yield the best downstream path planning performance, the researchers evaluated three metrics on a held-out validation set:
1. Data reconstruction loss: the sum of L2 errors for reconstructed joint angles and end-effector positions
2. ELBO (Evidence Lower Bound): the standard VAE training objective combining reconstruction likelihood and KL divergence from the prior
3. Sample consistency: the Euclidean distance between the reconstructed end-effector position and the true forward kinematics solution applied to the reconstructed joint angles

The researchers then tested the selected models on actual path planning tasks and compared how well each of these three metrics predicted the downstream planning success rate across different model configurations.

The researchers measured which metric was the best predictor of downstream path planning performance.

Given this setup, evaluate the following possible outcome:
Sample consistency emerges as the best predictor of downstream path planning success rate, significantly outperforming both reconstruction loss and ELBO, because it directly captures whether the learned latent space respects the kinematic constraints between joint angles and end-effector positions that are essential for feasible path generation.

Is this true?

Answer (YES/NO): YES